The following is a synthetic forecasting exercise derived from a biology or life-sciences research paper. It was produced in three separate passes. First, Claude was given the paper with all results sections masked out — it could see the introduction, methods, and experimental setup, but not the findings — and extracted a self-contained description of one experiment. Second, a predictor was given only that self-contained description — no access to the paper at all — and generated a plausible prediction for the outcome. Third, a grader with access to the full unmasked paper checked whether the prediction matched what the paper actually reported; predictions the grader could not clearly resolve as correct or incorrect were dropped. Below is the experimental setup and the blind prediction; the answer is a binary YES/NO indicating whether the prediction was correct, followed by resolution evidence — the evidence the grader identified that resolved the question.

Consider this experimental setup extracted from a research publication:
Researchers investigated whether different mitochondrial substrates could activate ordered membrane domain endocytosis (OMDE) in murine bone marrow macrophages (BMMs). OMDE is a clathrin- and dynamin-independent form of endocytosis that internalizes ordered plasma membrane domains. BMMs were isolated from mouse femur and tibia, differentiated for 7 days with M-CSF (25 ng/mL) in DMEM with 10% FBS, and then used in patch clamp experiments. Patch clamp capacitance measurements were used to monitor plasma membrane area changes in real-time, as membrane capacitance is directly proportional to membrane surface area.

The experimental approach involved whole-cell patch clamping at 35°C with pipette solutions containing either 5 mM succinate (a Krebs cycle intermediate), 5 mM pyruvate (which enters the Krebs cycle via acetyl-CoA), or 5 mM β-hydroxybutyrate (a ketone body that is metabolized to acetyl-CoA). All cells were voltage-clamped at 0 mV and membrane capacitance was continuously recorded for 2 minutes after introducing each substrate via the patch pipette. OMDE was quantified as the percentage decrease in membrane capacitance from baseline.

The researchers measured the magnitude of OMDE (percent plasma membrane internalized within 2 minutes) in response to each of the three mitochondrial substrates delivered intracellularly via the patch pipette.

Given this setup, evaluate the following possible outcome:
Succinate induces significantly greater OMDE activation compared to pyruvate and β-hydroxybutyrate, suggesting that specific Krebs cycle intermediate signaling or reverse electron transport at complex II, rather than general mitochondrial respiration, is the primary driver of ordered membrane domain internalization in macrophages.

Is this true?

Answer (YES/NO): NO